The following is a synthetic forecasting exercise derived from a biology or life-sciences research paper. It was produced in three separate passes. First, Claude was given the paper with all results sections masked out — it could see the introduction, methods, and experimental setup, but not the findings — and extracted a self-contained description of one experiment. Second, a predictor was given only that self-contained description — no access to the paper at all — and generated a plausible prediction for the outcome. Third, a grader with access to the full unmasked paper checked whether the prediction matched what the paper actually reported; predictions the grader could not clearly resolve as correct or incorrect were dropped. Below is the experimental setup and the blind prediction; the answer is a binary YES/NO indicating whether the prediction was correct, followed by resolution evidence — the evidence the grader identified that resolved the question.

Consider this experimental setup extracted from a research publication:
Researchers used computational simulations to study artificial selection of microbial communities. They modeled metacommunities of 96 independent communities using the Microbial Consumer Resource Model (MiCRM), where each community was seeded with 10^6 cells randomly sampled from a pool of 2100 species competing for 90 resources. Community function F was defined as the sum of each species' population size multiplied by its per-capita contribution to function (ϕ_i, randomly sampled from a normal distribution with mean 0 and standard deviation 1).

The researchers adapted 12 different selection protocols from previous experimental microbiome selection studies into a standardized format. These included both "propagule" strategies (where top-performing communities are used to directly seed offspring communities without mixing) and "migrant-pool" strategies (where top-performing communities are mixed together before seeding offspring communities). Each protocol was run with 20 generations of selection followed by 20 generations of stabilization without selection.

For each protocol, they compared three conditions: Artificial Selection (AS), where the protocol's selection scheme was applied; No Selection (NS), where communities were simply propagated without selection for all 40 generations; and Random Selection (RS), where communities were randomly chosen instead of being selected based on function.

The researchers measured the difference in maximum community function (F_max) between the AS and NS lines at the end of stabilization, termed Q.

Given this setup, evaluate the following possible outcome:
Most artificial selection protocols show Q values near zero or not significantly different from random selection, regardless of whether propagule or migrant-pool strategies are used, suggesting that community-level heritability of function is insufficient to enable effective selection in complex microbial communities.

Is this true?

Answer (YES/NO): NO